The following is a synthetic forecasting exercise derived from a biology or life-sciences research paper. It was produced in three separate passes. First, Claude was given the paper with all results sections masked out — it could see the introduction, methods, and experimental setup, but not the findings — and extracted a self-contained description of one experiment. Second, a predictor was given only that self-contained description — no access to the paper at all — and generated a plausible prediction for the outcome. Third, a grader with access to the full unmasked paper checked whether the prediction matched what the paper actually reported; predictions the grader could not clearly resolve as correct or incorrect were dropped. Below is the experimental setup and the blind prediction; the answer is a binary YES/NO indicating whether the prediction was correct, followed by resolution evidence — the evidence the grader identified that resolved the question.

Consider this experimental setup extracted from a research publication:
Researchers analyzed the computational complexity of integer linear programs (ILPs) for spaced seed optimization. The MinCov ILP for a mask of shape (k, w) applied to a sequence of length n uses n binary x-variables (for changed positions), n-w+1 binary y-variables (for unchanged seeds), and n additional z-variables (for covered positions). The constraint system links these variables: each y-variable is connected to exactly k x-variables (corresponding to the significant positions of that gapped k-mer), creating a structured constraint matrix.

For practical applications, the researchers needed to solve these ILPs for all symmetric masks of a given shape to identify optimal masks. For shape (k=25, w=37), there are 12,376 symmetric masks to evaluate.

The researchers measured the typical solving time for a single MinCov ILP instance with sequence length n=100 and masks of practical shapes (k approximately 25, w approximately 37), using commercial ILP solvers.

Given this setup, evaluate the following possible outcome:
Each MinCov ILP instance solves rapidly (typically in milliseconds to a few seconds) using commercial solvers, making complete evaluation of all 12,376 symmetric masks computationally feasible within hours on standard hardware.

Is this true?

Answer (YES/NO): NO